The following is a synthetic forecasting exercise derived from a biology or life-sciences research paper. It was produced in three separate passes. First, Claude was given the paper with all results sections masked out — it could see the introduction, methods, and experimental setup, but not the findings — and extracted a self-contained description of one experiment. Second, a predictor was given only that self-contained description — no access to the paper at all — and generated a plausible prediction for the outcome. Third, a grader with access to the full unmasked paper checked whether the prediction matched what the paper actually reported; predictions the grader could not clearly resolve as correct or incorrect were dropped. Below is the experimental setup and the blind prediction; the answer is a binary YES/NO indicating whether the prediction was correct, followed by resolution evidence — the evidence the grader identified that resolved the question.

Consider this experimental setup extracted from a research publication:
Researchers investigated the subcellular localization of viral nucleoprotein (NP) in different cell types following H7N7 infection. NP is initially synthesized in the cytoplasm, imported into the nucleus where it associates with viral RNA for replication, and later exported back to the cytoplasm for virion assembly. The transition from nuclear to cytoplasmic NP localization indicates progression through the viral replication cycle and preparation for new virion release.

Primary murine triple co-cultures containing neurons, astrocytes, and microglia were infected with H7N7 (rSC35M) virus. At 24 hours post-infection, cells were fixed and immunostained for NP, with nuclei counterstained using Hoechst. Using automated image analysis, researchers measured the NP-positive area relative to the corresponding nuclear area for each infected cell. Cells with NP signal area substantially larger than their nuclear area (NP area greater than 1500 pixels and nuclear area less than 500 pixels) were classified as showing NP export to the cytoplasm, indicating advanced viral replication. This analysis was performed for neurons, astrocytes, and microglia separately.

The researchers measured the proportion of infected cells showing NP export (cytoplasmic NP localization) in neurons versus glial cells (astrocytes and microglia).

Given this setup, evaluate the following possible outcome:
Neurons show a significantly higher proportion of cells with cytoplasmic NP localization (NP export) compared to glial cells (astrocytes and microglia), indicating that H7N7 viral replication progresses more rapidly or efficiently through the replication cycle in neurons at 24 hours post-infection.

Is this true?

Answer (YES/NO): NO